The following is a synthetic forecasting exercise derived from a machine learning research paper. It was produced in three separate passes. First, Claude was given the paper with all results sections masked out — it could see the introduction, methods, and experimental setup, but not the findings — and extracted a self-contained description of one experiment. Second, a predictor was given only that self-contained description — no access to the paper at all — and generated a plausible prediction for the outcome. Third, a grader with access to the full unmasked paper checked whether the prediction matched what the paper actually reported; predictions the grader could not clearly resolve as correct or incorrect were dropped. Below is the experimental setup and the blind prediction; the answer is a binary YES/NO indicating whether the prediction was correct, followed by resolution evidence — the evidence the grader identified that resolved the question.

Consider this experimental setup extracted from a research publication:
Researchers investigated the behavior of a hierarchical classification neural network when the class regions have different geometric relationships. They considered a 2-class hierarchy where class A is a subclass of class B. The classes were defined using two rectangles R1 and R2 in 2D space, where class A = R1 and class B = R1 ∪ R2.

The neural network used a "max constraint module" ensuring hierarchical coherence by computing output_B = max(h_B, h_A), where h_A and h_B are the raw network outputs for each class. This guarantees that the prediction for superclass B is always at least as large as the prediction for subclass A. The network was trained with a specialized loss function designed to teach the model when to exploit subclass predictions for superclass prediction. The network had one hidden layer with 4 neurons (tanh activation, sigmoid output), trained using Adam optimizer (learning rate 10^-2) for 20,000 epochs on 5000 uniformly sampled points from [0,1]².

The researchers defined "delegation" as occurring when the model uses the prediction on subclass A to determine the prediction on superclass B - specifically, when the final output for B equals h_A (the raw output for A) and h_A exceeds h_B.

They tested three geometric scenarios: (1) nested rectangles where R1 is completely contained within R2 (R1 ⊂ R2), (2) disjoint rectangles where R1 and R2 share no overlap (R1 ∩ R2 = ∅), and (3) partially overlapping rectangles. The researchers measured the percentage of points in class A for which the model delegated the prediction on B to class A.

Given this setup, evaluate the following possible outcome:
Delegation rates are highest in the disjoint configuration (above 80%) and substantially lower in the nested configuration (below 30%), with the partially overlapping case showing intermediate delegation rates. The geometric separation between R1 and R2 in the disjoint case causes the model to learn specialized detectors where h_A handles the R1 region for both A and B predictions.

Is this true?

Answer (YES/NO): NO